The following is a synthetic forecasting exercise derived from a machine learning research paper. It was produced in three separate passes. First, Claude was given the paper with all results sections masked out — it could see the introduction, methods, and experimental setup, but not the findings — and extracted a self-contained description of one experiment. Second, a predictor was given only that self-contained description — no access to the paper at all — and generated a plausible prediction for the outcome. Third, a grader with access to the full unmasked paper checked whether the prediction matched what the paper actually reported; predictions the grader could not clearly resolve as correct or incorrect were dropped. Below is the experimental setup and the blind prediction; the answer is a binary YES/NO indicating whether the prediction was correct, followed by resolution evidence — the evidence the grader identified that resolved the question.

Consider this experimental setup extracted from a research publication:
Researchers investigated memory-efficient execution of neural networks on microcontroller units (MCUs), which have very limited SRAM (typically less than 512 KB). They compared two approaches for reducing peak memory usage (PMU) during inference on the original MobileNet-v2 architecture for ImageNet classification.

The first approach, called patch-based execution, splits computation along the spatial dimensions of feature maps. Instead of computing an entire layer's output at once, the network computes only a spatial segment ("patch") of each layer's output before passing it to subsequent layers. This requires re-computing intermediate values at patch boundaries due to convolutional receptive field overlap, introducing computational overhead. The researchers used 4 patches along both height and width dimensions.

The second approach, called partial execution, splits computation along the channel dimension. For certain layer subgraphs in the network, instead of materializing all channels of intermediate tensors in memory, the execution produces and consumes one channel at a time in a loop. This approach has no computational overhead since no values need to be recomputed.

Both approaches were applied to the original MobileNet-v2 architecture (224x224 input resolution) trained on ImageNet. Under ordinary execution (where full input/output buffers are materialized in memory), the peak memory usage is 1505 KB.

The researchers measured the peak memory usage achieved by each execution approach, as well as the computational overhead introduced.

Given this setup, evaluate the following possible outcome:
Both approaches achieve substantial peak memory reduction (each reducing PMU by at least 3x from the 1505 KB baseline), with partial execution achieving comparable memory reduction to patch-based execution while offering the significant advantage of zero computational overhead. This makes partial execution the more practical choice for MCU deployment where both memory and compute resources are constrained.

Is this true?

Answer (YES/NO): YES